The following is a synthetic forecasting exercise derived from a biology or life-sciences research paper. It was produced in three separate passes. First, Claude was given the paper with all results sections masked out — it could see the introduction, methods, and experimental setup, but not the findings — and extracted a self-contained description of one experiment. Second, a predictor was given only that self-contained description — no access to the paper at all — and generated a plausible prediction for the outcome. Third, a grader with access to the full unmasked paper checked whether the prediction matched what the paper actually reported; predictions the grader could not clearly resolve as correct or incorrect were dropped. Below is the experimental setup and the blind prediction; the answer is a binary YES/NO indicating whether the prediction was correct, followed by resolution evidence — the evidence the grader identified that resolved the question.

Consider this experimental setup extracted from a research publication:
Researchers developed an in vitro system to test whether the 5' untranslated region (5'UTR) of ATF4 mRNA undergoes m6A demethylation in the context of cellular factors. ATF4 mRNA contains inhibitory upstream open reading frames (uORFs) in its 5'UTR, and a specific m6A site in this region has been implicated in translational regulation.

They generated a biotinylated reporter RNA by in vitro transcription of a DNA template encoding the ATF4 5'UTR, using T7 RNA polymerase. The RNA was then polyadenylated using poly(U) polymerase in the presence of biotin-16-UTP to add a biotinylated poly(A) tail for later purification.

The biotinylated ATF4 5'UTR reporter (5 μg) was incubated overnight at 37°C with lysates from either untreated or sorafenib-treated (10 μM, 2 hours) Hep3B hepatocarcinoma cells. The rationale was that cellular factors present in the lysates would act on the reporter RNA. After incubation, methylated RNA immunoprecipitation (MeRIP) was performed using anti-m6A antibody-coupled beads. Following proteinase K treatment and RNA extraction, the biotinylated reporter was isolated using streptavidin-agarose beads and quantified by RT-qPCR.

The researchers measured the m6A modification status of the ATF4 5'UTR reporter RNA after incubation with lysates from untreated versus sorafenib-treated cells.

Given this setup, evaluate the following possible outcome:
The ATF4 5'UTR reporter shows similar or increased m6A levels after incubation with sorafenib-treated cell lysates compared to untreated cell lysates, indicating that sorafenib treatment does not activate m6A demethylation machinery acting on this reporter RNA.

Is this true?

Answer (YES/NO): NO